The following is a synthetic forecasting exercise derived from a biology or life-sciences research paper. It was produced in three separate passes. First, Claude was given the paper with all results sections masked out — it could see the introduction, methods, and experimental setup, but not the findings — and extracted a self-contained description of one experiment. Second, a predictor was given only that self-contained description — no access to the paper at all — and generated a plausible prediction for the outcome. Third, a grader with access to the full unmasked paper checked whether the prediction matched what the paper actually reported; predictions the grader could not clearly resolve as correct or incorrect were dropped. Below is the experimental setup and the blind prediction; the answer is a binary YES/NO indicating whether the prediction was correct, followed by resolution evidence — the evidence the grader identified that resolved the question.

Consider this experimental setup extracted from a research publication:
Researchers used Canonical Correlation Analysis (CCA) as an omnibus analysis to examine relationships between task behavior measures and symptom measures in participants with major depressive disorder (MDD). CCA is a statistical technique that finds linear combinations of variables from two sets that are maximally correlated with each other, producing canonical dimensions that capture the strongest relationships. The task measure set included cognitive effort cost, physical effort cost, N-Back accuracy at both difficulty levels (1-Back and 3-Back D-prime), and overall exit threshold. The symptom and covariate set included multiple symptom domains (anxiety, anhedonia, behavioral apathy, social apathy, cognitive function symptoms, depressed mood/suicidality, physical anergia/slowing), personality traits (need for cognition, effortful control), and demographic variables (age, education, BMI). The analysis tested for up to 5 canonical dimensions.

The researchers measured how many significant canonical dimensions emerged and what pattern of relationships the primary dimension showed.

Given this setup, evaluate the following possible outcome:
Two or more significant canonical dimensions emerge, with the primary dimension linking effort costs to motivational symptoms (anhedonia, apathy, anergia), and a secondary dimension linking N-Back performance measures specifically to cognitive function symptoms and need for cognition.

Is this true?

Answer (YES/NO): NO